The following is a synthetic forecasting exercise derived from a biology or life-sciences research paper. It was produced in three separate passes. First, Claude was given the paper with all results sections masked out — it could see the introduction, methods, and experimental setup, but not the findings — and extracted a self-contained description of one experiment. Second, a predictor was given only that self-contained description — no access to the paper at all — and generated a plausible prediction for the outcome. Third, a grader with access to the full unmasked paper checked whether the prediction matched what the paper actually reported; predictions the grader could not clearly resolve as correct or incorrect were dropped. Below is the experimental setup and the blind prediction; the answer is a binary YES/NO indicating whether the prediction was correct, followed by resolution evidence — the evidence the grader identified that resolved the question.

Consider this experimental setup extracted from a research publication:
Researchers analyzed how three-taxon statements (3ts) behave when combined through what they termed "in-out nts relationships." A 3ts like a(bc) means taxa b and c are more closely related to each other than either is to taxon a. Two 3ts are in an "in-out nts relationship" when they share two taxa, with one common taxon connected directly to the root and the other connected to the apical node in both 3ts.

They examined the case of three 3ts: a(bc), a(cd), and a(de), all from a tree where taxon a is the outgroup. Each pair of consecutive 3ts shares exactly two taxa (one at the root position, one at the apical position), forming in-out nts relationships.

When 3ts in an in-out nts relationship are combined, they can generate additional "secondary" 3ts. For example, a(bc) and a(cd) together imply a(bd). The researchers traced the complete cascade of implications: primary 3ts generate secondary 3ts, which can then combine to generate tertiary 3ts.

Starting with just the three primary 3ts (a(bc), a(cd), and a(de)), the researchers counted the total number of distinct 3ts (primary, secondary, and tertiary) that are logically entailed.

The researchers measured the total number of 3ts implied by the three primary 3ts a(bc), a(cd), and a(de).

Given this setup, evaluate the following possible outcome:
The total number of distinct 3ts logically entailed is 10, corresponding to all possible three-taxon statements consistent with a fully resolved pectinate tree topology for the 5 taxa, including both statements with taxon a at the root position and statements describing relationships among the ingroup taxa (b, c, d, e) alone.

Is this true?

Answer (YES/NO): NO